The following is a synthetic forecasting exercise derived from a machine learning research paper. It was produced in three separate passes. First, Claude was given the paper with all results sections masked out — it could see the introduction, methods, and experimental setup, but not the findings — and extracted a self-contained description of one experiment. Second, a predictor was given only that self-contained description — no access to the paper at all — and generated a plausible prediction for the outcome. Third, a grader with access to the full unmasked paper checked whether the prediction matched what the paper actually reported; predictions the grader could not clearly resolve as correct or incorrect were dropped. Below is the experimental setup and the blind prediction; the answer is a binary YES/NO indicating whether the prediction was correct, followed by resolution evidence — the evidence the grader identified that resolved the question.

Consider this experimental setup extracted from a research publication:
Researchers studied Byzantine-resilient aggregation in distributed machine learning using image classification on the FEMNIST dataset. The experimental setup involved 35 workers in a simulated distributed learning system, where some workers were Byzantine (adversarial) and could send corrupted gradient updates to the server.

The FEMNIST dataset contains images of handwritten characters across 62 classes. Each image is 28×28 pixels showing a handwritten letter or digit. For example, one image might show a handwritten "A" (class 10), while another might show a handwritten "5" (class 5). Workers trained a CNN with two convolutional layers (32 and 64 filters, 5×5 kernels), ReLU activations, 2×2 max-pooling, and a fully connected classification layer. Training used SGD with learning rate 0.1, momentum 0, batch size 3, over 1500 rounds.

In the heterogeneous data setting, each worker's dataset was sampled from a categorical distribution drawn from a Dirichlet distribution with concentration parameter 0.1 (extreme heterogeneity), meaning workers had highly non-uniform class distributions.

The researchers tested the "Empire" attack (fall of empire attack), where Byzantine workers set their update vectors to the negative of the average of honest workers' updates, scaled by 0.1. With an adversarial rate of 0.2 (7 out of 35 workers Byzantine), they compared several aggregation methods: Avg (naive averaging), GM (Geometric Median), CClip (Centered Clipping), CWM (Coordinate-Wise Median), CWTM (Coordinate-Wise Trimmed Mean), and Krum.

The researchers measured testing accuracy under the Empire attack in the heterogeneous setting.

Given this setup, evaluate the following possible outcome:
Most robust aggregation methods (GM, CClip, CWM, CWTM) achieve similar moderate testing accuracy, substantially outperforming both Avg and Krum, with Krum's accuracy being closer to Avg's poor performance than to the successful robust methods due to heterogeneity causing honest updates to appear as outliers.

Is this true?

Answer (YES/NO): NO